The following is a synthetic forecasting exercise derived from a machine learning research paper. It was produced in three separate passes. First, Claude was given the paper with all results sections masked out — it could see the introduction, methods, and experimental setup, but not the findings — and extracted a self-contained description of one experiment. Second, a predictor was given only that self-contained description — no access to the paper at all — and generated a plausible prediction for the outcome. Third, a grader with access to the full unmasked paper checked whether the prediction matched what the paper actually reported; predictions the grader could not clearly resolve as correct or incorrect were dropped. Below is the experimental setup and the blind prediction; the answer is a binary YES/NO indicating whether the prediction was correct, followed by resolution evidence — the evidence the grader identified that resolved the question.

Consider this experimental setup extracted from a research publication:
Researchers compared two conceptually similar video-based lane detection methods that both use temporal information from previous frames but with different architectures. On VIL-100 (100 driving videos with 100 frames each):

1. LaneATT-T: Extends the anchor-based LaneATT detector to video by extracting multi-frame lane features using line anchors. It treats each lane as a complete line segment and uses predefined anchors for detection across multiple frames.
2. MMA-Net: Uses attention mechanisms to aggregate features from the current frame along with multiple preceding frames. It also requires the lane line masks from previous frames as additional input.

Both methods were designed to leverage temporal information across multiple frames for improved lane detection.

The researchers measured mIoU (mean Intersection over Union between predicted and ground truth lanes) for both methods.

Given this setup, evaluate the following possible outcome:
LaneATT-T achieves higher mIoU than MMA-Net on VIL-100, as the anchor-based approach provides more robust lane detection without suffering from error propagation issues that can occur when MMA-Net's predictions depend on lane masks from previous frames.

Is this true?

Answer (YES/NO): NO